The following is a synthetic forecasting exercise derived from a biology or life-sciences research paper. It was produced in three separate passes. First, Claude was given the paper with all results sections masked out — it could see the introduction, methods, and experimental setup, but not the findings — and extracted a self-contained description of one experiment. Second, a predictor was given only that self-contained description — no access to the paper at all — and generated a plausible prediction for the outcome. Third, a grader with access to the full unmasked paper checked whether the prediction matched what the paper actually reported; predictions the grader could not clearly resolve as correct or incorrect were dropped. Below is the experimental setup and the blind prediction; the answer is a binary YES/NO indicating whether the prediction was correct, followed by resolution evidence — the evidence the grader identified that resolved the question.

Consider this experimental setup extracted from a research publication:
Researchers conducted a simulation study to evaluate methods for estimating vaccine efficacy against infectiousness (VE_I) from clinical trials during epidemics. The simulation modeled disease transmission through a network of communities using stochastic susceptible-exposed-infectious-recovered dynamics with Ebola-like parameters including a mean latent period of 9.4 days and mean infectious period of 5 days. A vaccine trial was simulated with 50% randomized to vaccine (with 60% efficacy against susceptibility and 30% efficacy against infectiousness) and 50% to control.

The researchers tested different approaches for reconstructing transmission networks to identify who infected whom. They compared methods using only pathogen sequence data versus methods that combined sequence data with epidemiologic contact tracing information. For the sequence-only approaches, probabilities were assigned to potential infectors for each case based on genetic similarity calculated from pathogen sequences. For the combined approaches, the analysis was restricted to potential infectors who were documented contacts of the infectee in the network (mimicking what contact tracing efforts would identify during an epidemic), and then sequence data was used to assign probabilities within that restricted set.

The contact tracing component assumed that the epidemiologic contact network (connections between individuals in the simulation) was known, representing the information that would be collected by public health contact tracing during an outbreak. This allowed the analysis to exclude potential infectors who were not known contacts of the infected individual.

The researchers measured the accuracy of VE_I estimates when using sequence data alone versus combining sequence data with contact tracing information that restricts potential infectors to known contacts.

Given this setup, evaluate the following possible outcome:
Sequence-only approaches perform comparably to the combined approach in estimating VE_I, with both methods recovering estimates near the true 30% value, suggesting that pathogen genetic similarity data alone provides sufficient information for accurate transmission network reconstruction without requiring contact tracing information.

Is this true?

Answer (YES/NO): NO